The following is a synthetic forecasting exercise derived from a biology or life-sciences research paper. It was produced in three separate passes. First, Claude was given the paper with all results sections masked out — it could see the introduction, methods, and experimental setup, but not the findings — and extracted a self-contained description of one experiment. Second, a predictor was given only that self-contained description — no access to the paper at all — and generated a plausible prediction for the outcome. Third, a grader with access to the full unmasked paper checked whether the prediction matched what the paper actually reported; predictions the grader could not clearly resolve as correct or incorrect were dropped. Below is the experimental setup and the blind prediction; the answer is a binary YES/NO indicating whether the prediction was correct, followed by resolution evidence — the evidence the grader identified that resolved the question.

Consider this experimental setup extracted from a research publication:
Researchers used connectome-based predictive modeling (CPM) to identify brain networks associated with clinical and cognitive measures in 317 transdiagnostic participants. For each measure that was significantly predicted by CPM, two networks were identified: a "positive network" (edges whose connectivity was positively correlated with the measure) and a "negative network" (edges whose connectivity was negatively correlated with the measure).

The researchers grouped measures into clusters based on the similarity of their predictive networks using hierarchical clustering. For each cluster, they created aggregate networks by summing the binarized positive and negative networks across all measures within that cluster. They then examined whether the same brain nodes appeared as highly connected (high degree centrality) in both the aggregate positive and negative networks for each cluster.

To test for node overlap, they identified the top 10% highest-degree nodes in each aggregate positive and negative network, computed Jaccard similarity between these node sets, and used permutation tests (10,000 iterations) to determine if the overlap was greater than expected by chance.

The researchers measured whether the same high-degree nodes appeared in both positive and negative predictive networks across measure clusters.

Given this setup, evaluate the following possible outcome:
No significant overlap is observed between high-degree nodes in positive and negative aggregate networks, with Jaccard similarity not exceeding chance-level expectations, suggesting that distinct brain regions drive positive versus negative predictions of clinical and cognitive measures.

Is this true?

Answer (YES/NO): NO